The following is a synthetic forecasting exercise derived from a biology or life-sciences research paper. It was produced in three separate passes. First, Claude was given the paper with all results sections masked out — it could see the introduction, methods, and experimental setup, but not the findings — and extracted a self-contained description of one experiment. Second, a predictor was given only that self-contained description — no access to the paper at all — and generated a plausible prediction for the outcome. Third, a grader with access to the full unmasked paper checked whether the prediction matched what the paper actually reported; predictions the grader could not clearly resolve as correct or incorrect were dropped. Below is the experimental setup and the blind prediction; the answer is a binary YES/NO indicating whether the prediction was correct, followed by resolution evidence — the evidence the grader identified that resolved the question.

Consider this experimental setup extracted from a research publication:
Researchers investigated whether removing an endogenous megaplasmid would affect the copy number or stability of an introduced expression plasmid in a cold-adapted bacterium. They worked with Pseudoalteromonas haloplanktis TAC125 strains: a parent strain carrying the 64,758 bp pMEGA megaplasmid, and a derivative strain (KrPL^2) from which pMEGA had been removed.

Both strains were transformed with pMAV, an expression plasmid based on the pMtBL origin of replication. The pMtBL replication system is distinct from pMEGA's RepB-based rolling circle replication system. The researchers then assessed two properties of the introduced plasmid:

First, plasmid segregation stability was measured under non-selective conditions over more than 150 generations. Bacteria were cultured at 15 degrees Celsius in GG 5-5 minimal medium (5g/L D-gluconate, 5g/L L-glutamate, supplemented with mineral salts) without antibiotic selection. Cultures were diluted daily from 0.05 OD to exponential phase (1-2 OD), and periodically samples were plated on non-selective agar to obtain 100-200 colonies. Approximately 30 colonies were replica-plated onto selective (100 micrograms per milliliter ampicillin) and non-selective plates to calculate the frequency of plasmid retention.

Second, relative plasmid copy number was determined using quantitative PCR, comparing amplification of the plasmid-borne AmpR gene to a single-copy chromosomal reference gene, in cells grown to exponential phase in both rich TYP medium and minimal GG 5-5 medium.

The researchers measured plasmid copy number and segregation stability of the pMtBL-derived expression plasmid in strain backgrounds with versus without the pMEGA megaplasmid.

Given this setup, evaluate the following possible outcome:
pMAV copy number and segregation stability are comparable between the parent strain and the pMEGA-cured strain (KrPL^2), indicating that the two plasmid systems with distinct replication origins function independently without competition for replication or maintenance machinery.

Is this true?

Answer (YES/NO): YES